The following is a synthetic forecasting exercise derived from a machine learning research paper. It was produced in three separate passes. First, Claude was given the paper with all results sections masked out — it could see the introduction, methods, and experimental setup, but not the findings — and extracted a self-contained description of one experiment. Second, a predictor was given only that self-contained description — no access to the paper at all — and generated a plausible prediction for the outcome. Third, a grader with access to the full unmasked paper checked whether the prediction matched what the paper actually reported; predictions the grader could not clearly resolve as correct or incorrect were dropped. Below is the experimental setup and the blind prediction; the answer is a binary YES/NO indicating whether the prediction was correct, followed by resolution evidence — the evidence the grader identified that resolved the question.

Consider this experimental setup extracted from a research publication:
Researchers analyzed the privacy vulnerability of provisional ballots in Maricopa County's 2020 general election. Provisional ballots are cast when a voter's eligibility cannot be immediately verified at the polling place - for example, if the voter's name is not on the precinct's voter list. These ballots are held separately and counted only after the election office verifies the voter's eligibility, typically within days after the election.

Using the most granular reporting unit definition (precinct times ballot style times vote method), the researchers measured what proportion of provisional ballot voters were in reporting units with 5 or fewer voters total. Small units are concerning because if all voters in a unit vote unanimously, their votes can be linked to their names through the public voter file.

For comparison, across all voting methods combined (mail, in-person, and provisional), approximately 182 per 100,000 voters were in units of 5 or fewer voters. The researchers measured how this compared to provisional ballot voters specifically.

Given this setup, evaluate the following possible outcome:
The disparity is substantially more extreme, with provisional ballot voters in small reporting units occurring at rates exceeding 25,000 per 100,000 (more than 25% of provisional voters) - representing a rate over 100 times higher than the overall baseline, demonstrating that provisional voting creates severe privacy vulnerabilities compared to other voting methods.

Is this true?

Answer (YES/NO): YES